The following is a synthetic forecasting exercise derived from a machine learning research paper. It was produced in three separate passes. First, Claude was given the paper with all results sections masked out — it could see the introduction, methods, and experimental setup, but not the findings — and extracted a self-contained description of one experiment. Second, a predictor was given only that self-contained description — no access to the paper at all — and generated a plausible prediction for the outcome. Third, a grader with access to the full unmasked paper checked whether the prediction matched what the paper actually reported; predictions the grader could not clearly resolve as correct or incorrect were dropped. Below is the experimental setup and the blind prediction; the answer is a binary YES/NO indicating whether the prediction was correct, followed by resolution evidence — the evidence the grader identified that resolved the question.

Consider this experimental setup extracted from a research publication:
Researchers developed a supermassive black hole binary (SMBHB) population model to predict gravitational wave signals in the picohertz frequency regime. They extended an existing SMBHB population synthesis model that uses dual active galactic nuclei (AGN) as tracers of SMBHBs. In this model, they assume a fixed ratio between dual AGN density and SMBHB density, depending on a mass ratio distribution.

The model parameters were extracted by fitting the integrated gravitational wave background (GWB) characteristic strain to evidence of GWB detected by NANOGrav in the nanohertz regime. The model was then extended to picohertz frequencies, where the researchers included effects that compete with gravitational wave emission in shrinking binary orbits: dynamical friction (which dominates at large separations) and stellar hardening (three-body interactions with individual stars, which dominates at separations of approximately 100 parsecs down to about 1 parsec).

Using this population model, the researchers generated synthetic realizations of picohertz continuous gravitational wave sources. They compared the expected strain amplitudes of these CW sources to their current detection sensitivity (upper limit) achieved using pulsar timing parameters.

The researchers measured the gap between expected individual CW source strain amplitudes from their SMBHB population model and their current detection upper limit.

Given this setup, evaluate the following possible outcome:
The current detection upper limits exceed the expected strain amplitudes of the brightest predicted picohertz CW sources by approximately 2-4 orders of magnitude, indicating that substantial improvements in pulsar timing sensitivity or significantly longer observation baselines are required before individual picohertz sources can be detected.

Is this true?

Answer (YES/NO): YES